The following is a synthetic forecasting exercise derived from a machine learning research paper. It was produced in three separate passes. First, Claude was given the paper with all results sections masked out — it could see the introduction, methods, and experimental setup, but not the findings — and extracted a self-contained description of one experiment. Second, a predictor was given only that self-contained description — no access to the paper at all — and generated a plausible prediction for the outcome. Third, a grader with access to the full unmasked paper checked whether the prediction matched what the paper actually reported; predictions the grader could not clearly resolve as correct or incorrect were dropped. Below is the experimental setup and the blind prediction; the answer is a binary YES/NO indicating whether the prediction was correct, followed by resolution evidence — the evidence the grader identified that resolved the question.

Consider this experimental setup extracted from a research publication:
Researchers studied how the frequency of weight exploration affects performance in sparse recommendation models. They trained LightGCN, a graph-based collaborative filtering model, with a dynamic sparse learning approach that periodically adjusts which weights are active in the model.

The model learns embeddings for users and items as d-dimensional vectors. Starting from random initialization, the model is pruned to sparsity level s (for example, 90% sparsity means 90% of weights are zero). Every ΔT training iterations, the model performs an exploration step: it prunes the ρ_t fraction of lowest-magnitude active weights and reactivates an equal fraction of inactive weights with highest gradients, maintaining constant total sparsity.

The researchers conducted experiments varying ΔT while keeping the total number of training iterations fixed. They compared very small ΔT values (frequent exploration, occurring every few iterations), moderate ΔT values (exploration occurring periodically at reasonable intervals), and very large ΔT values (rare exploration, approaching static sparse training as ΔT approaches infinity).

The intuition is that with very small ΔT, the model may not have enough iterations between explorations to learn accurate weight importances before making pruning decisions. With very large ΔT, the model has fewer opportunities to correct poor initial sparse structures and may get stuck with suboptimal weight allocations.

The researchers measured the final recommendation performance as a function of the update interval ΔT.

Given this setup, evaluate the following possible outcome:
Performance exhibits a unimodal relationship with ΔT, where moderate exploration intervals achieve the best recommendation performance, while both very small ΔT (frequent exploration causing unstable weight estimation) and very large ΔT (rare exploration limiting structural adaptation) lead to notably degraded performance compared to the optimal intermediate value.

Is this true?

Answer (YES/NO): YES